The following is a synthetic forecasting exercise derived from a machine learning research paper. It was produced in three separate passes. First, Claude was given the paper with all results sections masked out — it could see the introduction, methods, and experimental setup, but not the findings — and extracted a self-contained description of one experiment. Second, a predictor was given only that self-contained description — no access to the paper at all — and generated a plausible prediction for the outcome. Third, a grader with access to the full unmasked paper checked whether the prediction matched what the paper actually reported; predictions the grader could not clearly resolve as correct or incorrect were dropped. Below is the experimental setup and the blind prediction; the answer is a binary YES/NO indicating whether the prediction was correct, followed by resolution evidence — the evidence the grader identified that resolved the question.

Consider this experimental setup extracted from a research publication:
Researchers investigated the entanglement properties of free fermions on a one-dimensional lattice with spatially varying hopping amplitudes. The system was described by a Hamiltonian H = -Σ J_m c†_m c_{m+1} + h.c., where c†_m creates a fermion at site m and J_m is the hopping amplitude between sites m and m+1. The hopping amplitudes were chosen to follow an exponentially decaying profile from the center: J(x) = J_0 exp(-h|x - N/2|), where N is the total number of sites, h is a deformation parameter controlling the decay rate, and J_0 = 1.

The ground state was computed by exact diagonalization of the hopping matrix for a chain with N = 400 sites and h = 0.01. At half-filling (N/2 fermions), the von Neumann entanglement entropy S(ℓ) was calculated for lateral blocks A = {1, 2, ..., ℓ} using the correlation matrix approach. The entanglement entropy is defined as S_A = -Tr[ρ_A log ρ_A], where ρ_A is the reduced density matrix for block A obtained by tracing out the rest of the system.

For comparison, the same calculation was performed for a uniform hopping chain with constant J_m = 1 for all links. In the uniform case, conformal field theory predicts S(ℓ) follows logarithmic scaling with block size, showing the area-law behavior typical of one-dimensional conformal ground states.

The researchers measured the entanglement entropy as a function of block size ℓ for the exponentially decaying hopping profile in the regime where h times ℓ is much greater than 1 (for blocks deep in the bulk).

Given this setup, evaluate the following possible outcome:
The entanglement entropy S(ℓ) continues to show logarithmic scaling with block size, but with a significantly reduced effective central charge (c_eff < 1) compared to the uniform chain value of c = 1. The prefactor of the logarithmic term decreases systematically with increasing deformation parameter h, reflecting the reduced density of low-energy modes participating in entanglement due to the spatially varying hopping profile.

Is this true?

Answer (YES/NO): NO